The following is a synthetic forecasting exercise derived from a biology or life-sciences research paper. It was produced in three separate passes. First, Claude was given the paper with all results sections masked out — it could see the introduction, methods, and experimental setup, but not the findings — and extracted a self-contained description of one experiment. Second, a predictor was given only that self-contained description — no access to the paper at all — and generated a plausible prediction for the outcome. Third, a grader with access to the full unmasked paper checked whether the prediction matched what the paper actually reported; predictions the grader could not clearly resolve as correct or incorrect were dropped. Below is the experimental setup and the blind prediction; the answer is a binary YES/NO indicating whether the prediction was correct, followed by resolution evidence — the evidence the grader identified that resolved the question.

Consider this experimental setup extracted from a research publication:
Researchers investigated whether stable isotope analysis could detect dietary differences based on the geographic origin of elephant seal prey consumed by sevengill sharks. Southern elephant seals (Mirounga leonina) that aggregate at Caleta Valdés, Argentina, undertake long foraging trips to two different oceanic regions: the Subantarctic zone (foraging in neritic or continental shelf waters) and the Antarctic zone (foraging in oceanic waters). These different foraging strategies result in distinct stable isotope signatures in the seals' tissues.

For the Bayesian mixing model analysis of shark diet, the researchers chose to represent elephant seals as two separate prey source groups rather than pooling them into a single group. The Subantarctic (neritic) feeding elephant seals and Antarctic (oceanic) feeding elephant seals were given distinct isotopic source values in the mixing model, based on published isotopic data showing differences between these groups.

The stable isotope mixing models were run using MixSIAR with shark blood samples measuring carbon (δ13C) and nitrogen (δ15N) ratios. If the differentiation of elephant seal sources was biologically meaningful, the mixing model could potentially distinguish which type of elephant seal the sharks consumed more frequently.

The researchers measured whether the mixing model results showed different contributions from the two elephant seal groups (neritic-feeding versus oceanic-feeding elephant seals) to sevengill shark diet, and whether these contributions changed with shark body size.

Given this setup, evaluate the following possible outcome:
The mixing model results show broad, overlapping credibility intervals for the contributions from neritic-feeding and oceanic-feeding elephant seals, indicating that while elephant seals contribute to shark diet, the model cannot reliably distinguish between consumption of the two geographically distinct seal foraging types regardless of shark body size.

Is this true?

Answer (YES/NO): NO